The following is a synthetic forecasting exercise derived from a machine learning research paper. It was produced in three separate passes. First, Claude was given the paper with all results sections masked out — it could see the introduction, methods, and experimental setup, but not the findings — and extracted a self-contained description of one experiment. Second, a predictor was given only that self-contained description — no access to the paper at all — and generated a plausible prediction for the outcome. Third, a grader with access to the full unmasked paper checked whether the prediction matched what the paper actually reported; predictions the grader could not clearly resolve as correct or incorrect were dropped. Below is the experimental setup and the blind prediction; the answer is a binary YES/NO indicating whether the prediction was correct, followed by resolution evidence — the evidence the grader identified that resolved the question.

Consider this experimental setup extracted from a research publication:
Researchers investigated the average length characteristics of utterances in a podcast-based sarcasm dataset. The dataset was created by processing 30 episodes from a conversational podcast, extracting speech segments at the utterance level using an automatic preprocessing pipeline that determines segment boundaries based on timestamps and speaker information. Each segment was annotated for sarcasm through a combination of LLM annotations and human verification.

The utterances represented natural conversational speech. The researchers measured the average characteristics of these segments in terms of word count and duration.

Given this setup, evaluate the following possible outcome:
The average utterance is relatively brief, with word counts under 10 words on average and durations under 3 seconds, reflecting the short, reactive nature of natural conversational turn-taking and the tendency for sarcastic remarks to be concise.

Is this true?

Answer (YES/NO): NO